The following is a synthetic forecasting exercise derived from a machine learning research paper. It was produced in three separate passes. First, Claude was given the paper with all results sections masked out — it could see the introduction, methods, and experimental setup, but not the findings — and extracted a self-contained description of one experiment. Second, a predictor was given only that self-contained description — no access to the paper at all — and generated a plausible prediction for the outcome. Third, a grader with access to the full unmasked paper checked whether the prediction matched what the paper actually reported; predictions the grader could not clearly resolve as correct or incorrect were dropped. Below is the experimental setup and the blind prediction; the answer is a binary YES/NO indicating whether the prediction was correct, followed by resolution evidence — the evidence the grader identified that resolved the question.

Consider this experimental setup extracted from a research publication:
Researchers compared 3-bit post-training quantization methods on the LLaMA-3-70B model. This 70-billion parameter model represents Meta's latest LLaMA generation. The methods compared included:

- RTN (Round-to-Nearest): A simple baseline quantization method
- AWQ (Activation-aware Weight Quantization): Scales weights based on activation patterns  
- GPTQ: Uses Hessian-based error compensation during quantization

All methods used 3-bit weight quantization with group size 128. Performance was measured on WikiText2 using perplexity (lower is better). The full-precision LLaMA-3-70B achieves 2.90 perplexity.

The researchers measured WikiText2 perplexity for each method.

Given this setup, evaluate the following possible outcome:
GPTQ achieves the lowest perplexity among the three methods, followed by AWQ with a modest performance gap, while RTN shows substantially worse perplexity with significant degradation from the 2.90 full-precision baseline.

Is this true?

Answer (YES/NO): NO